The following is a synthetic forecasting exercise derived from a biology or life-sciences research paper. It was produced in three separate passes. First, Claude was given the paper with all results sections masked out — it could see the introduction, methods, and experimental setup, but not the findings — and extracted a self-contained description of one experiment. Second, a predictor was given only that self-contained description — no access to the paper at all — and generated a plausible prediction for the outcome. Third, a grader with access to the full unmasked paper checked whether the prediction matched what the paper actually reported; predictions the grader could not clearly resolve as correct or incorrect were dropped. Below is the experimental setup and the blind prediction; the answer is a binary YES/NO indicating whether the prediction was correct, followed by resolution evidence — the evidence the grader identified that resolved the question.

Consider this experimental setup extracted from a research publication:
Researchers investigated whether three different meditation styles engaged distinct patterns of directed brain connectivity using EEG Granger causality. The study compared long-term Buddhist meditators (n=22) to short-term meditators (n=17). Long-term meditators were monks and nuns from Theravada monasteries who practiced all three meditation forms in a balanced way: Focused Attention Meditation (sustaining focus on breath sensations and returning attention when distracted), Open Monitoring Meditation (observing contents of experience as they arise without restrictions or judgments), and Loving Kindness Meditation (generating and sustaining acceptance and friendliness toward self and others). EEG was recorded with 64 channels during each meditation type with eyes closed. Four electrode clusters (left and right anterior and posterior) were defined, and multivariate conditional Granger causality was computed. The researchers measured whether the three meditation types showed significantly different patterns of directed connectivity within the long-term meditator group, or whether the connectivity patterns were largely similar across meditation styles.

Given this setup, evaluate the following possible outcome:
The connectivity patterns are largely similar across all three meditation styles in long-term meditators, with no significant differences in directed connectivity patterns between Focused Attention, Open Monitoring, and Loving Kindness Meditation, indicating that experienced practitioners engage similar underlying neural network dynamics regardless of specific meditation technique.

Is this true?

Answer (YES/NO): YES